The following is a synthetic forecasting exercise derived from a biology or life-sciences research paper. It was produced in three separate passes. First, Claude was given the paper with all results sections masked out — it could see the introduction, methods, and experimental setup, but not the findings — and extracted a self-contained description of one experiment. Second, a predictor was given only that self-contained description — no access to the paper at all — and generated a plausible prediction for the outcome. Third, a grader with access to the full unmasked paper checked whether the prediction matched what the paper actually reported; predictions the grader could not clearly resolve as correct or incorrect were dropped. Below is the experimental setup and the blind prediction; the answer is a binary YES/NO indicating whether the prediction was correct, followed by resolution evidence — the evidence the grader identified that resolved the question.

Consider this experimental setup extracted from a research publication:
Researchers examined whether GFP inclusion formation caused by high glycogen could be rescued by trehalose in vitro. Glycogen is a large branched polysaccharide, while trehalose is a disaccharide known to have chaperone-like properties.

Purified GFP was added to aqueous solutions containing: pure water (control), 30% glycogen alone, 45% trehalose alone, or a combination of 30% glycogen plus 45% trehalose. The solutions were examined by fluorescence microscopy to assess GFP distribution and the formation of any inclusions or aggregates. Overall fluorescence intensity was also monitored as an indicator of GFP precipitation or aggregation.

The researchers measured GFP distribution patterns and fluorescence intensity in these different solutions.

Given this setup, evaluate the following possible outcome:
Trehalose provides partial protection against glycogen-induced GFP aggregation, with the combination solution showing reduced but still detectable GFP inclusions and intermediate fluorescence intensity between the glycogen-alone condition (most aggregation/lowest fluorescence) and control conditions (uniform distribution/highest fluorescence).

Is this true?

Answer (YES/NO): YES